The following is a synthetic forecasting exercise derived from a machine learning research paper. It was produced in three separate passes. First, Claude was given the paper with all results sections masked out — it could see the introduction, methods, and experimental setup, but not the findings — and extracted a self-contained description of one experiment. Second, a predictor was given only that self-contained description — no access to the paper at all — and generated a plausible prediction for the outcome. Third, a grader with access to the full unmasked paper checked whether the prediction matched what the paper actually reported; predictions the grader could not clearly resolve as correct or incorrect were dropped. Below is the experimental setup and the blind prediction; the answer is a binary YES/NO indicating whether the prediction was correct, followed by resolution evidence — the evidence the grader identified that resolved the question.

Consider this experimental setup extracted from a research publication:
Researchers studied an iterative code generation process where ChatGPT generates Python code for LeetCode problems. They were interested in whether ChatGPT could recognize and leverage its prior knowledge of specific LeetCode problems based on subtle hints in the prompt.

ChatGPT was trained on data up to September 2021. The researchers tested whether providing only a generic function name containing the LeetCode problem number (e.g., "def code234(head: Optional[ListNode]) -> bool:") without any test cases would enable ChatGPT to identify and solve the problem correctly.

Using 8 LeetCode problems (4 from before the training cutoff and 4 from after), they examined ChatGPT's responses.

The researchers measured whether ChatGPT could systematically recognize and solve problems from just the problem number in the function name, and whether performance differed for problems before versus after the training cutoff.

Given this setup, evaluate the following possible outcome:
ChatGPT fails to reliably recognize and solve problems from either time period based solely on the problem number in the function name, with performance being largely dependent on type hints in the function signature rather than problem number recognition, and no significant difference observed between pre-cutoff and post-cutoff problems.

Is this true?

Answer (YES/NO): NO